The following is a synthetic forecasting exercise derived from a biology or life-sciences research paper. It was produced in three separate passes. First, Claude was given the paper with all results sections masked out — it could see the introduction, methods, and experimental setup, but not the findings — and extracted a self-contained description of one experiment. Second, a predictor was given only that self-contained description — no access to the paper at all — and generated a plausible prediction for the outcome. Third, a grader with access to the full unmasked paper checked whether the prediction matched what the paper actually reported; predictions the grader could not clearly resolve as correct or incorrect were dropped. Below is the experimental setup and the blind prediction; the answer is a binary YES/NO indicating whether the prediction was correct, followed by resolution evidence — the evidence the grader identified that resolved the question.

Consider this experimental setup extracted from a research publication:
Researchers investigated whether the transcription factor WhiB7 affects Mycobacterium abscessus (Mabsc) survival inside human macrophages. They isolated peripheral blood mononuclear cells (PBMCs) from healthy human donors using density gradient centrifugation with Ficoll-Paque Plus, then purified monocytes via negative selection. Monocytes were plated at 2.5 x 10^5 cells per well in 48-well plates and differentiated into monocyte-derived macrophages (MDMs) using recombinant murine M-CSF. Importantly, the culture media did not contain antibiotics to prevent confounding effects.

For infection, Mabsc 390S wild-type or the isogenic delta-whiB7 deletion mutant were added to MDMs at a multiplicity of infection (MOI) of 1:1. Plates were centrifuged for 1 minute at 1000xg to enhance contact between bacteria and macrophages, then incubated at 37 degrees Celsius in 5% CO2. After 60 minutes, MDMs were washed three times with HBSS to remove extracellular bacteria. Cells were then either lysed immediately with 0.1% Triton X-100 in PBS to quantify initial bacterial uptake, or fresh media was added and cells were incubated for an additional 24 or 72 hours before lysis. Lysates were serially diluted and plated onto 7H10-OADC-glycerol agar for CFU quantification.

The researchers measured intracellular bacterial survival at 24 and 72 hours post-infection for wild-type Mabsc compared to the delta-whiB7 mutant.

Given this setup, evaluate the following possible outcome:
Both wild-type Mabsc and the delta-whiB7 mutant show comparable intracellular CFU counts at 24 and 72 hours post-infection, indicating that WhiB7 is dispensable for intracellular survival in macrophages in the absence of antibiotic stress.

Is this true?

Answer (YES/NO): NO